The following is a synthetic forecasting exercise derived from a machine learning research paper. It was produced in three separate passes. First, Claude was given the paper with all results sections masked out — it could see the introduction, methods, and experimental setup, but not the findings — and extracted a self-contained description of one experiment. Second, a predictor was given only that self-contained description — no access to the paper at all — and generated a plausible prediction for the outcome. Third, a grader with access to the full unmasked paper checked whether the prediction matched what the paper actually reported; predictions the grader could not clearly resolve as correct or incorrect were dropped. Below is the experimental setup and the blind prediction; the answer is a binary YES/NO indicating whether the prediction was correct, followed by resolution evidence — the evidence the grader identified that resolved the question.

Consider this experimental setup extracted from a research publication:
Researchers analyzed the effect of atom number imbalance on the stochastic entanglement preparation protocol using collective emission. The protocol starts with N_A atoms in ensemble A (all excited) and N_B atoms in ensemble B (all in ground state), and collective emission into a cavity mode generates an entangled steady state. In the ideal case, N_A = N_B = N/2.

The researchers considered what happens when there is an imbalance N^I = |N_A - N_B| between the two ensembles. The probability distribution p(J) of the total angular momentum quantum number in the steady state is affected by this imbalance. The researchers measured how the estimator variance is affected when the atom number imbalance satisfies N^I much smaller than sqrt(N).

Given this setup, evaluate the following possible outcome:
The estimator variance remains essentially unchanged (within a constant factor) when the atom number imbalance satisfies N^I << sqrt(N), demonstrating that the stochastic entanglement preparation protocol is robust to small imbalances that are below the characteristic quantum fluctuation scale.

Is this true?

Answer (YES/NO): YES